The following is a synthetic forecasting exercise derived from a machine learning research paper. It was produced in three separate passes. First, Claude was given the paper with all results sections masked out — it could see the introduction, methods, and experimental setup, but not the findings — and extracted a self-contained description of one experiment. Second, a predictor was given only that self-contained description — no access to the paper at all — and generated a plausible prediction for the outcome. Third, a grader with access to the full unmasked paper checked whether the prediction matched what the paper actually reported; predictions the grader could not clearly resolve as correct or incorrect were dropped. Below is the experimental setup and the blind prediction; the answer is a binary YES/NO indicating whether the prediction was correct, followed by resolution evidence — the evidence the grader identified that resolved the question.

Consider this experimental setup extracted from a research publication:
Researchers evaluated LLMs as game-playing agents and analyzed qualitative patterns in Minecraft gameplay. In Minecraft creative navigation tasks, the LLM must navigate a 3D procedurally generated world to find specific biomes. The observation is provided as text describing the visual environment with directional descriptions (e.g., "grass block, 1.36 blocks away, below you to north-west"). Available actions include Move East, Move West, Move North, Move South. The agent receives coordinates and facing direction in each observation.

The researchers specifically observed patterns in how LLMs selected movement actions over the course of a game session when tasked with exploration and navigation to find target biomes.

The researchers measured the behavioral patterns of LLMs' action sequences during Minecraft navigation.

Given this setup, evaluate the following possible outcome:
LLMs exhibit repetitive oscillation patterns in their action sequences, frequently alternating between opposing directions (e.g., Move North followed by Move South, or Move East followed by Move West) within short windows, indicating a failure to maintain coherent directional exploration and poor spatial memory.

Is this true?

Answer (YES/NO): NO